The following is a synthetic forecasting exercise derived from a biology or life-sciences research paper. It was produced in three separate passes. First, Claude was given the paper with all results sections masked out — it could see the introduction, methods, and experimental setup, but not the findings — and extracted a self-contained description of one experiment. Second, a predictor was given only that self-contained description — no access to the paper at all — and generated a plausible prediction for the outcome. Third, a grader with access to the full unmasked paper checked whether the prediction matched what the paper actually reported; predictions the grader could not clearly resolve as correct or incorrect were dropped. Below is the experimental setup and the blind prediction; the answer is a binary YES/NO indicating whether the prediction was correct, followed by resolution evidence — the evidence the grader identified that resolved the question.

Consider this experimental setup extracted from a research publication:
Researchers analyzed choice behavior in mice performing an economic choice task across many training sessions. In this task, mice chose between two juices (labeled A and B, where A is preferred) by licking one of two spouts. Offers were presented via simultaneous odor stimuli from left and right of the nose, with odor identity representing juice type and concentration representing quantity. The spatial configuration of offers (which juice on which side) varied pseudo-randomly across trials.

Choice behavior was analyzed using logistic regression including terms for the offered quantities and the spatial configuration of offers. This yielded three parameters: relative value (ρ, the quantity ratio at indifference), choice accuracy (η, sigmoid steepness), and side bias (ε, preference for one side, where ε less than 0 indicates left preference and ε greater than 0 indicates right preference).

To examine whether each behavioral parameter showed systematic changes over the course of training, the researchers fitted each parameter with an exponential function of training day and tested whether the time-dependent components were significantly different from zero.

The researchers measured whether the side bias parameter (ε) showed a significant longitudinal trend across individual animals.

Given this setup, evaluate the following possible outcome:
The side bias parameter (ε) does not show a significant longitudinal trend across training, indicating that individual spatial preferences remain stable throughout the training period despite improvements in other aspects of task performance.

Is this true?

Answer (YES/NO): NO